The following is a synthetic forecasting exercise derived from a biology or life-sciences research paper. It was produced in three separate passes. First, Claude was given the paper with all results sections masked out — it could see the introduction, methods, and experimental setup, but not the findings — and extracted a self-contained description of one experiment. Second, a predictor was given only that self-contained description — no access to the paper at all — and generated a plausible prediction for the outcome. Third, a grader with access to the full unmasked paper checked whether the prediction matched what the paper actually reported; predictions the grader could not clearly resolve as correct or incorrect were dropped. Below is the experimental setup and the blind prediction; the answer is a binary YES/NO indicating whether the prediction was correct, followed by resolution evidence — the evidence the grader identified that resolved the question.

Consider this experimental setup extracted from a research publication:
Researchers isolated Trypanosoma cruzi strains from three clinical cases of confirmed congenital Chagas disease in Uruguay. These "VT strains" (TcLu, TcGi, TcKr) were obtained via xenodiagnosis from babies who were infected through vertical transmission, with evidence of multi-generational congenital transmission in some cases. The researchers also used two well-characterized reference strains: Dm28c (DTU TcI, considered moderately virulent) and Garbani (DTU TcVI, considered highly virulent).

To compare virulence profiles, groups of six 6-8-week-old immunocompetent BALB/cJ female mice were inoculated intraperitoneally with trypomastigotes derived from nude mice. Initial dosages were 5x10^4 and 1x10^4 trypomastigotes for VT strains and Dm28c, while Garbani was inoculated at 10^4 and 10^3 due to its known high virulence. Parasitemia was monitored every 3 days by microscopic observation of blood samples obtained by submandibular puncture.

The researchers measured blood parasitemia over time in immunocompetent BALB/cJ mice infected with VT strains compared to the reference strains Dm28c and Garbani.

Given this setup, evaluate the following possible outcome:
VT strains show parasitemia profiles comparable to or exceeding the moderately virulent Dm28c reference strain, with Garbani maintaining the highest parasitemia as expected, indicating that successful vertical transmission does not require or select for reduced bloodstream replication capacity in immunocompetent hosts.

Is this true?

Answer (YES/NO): NO